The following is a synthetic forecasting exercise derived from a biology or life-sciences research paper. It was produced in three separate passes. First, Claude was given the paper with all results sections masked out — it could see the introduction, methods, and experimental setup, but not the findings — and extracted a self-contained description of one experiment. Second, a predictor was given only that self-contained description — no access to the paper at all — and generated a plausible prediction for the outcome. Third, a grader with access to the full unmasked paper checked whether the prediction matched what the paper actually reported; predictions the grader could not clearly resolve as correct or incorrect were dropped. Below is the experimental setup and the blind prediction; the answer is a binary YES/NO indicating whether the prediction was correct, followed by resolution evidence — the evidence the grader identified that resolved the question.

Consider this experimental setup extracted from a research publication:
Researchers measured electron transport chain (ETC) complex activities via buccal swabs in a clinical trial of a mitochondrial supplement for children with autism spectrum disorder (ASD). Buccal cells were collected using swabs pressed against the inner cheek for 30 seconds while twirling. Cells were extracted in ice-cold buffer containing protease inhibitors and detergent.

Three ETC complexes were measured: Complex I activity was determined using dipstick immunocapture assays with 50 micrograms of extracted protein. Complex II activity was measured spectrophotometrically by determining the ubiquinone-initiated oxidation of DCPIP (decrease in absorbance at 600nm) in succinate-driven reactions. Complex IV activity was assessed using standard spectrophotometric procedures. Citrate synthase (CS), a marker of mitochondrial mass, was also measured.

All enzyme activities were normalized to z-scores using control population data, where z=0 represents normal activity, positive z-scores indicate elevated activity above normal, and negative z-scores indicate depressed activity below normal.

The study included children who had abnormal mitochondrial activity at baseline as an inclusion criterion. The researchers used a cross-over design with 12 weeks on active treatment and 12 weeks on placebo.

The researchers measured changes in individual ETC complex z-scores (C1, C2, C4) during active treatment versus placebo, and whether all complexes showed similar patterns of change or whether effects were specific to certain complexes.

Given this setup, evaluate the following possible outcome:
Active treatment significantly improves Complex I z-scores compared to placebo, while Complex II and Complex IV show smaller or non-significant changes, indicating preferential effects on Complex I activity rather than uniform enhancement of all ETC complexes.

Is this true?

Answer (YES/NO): NO